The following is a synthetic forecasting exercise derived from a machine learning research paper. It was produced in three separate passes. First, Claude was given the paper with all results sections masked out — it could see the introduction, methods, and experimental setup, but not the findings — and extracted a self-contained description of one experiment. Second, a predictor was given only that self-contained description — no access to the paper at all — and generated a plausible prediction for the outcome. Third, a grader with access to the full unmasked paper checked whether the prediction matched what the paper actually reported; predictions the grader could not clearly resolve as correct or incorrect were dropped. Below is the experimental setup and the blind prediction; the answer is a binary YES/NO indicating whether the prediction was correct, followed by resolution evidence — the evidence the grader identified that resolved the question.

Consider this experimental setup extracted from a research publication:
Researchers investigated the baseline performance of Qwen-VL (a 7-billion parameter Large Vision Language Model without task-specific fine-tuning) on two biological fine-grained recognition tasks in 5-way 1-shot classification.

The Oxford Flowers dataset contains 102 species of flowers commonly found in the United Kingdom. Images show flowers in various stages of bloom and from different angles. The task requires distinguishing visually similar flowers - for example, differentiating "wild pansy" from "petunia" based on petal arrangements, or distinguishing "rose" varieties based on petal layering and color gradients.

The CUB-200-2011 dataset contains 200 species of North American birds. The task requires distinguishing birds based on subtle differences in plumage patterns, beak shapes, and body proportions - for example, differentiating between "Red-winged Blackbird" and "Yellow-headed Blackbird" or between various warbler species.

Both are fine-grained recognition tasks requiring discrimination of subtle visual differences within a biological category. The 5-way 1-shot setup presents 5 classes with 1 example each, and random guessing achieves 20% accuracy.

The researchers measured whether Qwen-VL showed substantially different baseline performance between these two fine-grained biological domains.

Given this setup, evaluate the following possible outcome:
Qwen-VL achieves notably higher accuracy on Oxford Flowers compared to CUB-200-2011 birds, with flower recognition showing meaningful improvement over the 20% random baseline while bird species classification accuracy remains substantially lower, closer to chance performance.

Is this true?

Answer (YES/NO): NO